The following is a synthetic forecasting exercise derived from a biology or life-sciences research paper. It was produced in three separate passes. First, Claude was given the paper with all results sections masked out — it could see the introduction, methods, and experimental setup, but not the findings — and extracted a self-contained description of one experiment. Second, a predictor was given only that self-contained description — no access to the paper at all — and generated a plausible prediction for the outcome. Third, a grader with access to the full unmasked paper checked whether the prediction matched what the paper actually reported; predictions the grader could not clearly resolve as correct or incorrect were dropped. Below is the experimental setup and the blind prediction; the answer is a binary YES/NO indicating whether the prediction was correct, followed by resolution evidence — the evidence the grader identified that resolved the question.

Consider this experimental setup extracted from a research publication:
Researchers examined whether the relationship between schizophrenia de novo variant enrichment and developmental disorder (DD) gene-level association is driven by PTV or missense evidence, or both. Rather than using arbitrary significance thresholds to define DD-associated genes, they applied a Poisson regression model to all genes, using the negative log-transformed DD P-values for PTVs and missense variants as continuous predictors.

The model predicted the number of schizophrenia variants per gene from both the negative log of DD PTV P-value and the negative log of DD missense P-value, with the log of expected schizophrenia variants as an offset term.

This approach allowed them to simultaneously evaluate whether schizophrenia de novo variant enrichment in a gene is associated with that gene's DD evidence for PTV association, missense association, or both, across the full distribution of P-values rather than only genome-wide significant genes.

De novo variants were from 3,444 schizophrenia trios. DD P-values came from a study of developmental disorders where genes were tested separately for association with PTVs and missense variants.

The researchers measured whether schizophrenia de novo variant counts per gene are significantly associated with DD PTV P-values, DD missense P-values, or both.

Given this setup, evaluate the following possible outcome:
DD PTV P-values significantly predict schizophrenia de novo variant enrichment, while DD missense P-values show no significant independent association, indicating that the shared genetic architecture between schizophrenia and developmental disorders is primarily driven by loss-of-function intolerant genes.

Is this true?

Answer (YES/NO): YES